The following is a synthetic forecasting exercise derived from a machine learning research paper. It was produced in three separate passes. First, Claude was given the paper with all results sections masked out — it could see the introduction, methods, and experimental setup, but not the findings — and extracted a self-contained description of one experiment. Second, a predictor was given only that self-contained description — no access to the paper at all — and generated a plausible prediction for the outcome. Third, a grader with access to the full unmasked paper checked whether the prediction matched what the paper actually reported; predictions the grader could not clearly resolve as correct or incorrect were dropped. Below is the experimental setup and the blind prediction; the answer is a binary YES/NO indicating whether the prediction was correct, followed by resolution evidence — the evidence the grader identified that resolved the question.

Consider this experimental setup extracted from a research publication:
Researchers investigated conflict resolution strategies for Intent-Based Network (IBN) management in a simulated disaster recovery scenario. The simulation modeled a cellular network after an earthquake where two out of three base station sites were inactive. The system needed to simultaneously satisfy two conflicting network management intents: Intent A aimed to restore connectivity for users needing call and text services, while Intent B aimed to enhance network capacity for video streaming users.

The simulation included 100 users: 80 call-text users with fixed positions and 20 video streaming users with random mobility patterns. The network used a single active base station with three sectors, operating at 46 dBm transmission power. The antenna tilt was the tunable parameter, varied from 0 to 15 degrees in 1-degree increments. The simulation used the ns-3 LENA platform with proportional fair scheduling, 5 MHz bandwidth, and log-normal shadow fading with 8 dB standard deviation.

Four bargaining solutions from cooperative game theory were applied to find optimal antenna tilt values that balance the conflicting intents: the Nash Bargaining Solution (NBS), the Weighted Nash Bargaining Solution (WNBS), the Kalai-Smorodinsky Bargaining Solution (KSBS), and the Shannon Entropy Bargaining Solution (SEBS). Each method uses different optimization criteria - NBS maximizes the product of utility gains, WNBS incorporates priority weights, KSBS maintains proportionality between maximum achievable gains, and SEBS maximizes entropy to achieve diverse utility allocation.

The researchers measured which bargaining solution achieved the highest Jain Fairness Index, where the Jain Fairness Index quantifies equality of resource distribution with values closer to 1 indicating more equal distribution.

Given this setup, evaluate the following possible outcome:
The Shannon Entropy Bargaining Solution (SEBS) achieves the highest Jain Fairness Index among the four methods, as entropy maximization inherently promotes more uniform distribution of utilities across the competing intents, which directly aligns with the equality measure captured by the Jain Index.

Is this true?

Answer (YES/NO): NO